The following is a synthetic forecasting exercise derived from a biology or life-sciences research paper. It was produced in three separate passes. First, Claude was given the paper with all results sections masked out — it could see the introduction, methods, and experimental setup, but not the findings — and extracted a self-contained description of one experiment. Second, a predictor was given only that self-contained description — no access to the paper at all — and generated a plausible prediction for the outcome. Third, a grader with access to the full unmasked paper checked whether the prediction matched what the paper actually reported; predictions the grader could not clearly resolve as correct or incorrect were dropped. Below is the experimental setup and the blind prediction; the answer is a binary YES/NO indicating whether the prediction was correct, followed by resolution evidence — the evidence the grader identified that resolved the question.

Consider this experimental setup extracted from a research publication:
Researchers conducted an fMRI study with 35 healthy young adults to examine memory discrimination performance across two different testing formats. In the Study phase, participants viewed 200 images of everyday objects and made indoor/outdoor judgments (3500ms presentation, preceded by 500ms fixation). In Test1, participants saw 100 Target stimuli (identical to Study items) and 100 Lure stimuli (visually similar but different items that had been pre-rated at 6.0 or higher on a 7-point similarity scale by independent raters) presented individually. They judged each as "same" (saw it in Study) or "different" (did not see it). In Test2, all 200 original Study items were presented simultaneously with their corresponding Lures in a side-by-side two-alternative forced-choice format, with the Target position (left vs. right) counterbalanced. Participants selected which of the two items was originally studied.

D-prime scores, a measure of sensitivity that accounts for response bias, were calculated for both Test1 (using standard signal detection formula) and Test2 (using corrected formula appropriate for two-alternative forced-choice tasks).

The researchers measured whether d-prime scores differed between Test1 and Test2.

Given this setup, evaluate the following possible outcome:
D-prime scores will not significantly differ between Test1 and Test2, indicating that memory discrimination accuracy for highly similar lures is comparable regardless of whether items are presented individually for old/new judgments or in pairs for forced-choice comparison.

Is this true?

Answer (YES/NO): NO